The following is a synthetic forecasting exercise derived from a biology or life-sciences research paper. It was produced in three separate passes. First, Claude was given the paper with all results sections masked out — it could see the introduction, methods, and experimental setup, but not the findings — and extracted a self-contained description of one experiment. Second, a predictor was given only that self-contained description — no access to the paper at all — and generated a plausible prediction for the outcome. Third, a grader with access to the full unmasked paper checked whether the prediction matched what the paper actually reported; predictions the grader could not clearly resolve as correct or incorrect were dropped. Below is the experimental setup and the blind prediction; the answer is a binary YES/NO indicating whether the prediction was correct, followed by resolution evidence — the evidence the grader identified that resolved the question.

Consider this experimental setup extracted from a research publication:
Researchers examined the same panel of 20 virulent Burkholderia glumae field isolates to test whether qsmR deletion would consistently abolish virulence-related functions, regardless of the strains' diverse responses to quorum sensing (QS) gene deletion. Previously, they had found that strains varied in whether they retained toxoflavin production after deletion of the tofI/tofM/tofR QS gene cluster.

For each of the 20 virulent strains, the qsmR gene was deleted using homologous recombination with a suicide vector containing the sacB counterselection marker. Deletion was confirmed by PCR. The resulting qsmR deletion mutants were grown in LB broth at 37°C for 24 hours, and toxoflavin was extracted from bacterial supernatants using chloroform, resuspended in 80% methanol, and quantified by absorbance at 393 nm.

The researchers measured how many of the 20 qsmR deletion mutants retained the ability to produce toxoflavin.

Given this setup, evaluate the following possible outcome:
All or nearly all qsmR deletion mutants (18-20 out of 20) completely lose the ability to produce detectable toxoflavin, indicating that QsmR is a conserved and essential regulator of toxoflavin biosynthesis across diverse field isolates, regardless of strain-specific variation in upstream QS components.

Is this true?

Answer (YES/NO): YES